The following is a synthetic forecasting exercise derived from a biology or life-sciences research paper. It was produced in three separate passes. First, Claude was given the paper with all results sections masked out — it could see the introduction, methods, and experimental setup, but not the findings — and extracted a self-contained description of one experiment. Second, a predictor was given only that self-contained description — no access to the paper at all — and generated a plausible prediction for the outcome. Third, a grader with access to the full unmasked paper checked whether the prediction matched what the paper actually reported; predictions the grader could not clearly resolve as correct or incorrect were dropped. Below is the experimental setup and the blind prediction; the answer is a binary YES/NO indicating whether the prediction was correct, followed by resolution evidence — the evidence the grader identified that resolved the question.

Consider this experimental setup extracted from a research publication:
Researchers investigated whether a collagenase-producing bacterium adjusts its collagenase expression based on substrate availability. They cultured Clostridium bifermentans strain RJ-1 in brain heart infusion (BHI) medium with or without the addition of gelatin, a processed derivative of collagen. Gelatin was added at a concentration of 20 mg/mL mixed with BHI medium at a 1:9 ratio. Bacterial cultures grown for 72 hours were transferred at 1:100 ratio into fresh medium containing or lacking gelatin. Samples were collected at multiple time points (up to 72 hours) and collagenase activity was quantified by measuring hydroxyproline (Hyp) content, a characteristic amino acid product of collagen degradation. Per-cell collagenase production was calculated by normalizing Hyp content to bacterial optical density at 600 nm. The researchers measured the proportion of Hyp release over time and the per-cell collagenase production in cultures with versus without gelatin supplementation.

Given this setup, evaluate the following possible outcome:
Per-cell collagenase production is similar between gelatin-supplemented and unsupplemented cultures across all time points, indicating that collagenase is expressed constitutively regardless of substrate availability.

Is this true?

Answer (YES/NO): NO